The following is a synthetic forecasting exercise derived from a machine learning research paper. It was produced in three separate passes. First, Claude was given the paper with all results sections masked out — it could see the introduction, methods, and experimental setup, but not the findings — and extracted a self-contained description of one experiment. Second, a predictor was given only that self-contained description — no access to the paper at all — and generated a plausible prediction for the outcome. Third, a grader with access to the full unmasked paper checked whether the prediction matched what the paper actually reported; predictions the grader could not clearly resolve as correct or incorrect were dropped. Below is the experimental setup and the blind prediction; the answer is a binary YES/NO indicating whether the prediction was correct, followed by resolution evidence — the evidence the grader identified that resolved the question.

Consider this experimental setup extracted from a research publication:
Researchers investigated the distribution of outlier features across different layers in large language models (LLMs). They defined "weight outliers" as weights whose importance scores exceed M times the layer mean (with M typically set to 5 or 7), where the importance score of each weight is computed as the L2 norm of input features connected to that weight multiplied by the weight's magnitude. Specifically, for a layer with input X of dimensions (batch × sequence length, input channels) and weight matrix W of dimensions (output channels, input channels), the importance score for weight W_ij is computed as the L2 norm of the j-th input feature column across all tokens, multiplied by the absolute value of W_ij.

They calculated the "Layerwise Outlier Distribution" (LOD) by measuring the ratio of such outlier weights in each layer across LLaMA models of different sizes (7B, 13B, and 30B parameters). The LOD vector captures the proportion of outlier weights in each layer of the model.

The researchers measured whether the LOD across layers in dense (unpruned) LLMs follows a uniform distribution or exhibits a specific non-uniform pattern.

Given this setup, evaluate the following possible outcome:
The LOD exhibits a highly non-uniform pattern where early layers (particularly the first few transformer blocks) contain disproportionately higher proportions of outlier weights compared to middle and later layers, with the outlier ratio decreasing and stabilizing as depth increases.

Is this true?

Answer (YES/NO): NO